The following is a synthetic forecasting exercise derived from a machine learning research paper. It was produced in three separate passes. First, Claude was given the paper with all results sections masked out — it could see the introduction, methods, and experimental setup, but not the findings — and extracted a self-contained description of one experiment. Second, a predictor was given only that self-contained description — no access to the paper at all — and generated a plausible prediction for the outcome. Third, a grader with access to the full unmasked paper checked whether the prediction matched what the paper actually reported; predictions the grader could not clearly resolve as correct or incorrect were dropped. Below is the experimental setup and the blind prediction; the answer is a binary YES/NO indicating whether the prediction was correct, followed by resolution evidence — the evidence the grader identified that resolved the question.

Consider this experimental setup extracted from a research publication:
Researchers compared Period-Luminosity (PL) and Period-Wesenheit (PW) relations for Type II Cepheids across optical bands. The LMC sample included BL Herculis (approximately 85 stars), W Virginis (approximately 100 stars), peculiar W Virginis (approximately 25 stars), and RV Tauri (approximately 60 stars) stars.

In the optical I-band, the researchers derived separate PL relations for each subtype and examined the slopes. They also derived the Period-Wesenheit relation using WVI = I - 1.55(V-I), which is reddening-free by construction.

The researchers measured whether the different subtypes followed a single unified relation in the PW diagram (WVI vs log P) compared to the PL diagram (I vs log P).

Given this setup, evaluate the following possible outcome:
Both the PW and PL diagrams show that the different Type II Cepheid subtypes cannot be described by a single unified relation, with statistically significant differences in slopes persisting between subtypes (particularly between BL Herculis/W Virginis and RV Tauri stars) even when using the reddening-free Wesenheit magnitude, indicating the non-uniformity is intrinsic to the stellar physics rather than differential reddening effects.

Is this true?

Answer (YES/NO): NO